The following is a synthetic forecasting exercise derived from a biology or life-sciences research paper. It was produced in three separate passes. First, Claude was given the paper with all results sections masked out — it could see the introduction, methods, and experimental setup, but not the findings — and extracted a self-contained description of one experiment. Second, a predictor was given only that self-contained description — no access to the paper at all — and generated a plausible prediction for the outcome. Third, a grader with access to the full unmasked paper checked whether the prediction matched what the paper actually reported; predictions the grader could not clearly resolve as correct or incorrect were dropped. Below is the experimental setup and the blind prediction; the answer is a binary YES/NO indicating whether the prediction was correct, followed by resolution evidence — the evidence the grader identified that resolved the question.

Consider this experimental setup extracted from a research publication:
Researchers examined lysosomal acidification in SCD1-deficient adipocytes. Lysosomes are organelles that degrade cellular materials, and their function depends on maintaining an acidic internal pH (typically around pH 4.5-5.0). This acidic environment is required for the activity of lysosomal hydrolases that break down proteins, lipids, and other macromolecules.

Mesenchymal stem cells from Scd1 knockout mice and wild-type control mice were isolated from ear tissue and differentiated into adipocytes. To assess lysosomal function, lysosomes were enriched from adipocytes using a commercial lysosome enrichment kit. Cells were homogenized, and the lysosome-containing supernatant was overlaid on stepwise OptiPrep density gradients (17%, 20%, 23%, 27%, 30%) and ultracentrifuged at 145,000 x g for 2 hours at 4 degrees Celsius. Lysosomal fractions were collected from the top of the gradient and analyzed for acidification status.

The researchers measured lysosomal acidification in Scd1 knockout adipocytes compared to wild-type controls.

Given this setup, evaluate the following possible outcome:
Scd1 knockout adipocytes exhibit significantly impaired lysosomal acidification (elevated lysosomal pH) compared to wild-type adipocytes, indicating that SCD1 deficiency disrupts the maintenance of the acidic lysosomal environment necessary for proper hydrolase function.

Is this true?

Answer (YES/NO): YES